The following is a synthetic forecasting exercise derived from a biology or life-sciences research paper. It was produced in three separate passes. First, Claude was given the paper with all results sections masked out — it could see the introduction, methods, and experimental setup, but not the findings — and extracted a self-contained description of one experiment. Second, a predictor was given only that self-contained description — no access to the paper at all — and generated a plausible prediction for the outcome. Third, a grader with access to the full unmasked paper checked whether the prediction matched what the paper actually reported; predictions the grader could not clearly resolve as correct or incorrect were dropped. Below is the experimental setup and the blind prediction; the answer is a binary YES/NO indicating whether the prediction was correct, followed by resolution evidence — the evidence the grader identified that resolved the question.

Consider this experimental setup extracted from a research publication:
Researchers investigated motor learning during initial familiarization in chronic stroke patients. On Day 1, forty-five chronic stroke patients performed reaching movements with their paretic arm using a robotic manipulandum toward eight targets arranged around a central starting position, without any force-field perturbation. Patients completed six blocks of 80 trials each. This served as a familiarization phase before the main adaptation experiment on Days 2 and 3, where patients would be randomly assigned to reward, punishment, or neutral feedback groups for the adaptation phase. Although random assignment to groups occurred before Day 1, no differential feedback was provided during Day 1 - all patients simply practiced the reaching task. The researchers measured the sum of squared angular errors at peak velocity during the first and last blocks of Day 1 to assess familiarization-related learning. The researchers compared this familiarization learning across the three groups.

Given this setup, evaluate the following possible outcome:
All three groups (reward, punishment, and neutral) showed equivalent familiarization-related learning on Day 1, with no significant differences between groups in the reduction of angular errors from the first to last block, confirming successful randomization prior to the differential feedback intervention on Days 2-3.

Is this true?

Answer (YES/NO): YES